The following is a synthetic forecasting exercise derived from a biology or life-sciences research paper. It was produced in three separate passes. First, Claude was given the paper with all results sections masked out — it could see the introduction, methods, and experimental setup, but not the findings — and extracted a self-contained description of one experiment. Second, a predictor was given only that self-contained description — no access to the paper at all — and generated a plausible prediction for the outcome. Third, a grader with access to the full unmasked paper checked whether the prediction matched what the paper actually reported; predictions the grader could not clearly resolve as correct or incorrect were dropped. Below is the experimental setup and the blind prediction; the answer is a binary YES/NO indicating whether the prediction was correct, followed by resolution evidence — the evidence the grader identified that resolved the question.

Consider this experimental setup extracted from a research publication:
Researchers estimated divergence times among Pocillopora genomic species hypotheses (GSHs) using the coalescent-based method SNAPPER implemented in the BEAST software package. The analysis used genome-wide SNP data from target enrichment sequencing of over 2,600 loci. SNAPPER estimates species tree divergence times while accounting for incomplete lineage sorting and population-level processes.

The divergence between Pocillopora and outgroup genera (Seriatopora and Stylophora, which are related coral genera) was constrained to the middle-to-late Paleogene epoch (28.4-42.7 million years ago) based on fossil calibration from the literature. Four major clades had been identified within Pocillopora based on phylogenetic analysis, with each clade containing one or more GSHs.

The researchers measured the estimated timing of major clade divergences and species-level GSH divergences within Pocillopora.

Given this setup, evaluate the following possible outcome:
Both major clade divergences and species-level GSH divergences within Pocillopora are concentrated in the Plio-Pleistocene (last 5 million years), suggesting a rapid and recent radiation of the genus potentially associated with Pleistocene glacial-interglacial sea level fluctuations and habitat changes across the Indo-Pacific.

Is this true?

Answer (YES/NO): NO